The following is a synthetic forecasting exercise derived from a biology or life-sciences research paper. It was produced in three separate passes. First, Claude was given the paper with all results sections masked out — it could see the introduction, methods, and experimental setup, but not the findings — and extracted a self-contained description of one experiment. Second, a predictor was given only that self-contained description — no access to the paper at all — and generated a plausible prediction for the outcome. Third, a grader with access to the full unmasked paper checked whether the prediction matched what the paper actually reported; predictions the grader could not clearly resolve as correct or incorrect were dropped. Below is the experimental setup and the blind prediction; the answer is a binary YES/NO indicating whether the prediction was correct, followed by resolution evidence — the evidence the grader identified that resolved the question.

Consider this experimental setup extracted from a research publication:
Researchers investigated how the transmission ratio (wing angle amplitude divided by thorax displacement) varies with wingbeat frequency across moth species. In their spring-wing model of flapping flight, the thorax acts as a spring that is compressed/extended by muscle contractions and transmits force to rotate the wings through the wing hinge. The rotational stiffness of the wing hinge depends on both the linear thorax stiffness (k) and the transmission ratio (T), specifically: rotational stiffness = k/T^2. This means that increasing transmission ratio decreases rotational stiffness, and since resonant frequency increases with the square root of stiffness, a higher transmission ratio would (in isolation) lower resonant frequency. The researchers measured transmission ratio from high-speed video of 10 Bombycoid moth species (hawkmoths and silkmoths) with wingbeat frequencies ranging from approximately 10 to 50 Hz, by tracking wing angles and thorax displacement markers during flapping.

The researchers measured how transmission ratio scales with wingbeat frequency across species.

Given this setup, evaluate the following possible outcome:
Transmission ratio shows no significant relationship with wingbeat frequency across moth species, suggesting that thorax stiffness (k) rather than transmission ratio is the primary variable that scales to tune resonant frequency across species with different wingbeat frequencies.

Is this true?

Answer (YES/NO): NO